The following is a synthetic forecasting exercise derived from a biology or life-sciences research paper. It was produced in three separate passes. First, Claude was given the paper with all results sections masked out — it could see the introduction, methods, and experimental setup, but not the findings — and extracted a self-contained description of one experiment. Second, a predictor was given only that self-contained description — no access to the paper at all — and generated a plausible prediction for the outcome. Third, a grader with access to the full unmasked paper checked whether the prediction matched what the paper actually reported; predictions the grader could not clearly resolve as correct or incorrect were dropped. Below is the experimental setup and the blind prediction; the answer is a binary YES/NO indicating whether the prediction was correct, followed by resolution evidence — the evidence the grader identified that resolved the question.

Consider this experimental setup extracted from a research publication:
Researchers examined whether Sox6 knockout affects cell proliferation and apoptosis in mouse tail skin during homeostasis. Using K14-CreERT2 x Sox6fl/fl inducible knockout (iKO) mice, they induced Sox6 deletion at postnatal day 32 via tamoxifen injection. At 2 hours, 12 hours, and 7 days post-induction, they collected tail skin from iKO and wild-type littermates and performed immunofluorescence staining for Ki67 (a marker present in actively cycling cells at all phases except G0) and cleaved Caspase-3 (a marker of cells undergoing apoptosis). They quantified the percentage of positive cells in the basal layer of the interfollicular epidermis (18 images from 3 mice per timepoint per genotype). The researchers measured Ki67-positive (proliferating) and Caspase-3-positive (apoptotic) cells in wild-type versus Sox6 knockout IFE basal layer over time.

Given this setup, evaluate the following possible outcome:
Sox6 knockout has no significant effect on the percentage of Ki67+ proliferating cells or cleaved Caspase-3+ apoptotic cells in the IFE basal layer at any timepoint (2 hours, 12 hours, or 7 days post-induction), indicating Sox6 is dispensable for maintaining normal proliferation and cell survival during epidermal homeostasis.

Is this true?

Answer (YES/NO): NO